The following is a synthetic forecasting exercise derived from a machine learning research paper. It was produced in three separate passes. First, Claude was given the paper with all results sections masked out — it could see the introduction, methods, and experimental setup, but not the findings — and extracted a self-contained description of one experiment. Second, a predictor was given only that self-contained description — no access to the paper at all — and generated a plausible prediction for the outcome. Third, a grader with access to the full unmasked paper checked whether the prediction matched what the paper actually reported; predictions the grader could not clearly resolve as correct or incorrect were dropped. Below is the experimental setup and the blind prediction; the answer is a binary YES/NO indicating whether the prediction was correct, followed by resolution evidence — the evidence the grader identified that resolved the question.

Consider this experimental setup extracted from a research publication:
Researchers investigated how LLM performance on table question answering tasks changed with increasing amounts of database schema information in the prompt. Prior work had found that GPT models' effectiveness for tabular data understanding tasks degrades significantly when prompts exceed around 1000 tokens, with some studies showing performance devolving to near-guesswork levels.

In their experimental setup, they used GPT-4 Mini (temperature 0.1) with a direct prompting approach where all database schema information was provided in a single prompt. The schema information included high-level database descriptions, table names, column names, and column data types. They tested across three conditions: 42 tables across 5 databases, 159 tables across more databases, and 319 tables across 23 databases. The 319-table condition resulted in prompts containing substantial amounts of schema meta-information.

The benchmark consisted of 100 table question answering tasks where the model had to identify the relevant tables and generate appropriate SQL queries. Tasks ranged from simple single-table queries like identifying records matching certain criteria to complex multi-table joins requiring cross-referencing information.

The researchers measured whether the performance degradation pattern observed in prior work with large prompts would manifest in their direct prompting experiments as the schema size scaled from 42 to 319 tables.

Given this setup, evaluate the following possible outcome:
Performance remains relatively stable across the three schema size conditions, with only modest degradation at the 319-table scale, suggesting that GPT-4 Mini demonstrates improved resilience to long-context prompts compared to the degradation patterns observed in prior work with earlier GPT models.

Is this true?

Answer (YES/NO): NO